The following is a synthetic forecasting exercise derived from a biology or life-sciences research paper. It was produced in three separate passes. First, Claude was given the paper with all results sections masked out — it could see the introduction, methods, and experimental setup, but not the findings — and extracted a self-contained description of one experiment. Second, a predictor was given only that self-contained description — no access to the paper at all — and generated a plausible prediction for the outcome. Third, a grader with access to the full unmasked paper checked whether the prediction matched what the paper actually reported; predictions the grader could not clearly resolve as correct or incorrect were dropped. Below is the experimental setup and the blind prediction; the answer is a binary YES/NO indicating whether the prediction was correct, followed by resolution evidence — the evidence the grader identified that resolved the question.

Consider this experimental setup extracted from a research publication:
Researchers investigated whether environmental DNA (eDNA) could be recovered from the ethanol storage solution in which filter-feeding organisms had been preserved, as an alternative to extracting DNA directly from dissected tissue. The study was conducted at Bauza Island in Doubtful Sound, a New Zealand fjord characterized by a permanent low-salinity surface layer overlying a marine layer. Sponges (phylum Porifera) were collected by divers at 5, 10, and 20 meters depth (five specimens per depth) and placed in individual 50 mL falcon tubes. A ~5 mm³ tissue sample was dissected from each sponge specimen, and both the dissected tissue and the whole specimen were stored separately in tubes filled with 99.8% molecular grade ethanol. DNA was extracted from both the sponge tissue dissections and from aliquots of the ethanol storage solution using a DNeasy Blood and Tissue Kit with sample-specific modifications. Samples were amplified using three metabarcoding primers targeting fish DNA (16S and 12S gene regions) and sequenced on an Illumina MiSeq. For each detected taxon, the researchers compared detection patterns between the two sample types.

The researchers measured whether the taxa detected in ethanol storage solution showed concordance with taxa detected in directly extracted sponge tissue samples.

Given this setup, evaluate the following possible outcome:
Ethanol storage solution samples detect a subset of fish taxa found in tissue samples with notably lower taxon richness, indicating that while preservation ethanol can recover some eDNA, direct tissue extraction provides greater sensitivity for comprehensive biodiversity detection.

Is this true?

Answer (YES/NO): YES